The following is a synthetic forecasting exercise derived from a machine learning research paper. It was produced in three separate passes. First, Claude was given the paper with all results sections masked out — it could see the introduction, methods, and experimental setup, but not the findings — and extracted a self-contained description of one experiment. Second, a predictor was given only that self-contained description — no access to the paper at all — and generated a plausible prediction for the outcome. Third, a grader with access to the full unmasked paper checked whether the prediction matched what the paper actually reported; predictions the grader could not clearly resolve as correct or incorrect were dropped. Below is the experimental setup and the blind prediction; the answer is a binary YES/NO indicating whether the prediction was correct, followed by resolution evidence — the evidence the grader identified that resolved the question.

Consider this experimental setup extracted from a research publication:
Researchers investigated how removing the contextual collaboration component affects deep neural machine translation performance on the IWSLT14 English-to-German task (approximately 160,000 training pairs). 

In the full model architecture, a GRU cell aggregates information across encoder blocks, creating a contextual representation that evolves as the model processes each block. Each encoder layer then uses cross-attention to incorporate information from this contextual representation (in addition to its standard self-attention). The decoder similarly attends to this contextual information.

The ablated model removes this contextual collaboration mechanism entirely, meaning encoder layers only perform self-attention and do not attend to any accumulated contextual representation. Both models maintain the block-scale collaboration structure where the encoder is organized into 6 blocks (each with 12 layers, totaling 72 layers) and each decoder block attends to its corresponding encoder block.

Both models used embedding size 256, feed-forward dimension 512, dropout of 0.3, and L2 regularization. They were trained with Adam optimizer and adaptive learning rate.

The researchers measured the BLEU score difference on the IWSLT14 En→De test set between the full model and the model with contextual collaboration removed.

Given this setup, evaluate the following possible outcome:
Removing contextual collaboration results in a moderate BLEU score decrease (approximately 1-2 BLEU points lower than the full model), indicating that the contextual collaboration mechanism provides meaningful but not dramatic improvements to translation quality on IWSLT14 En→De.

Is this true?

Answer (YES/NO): NO